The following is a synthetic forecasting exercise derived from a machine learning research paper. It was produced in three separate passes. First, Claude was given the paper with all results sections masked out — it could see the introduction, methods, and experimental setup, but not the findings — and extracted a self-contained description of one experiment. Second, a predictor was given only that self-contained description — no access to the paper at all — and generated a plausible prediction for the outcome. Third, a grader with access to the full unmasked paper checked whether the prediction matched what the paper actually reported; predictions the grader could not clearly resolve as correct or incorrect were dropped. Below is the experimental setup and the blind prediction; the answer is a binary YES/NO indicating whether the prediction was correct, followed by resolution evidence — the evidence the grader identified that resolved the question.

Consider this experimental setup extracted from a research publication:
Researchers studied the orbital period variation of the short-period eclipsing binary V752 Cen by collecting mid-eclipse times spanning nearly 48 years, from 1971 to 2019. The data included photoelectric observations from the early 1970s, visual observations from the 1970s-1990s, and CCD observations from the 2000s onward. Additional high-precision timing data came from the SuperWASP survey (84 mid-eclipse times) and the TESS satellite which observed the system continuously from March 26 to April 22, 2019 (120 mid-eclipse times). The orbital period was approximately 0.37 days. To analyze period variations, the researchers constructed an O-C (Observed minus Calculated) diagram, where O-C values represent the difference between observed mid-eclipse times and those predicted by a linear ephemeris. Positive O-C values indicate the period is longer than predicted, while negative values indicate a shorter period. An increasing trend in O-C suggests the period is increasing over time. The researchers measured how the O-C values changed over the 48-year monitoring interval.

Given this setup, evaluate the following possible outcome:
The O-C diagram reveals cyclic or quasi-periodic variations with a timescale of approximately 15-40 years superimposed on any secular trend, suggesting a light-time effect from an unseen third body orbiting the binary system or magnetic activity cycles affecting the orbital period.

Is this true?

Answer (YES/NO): NO